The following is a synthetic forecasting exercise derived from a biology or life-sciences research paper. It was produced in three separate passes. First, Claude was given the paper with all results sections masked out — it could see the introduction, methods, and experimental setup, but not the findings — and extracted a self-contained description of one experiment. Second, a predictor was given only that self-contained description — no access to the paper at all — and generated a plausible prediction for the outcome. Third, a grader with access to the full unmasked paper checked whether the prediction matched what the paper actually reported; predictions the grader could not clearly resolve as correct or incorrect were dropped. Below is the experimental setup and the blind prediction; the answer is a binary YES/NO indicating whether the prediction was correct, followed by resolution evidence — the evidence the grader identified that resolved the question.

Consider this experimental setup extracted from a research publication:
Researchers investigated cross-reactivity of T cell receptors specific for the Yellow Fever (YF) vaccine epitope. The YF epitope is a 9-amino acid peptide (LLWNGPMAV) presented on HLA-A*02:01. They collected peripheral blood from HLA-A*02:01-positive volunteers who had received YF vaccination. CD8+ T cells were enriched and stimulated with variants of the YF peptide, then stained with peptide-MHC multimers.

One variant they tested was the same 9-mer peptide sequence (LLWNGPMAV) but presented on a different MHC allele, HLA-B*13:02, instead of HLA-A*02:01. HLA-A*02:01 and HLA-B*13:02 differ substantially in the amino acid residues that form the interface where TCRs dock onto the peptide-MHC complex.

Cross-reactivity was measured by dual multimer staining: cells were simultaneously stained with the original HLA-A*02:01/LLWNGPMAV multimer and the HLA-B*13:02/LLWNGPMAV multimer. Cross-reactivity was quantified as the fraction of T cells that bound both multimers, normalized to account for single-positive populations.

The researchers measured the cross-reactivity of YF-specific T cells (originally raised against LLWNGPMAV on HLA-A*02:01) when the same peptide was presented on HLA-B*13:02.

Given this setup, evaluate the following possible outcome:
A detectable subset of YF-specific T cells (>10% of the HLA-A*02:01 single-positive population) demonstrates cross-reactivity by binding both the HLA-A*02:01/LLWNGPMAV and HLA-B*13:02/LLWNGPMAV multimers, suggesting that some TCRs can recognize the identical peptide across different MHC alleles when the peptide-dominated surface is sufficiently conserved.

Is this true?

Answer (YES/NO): NO